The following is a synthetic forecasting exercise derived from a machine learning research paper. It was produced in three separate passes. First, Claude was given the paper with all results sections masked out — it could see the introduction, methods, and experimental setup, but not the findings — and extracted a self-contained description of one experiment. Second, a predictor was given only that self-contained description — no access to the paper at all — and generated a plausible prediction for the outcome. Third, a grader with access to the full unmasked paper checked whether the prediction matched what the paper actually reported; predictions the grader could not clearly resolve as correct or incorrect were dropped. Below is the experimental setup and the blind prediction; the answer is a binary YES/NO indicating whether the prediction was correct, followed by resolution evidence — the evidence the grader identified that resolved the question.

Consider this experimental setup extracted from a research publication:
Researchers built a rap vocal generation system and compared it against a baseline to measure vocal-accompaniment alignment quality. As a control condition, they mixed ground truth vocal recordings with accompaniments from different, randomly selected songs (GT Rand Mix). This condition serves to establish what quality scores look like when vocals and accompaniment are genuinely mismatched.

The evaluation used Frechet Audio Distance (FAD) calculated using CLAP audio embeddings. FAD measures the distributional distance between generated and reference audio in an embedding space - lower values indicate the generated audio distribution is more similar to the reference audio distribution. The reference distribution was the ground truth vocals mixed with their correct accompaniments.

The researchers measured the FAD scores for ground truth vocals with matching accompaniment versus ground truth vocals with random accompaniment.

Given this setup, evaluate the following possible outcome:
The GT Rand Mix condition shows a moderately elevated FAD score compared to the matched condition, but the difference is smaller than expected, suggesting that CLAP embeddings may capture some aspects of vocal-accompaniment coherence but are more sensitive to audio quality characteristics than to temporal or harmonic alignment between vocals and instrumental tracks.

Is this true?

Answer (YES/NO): NO